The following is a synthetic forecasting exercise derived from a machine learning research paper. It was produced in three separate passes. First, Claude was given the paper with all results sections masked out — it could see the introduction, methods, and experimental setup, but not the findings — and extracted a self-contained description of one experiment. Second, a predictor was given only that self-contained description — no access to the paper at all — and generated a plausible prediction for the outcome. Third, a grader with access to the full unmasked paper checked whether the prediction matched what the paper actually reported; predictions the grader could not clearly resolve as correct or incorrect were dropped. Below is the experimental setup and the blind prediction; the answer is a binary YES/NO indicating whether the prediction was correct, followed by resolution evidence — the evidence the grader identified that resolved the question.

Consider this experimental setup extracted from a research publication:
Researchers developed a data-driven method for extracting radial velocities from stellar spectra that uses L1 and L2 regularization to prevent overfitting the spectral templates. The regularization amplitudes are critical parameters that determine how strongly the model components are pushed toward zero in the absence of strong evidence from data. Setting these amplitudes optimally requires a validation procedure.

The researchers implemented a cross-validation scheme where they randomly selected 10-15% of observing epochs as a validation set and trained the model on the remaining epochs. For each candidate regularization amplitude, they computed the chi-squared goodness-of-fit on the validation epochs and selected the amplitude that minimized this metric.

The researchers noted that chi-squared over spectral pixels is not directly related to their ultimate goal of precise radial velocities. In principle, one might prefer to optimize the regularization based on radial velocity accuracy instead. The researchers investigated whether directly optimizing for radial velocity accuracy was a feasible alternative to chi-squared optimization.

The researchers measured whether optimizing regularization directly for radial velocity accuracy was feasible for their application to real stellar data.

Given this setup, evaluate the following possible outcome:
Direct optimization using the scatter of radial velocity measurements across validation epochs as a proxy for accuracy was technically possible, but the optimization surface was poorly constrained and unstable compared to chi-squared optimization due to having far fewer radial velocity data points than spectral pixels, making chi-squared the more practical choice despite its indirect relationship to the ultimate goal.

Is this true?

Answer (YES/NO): NO